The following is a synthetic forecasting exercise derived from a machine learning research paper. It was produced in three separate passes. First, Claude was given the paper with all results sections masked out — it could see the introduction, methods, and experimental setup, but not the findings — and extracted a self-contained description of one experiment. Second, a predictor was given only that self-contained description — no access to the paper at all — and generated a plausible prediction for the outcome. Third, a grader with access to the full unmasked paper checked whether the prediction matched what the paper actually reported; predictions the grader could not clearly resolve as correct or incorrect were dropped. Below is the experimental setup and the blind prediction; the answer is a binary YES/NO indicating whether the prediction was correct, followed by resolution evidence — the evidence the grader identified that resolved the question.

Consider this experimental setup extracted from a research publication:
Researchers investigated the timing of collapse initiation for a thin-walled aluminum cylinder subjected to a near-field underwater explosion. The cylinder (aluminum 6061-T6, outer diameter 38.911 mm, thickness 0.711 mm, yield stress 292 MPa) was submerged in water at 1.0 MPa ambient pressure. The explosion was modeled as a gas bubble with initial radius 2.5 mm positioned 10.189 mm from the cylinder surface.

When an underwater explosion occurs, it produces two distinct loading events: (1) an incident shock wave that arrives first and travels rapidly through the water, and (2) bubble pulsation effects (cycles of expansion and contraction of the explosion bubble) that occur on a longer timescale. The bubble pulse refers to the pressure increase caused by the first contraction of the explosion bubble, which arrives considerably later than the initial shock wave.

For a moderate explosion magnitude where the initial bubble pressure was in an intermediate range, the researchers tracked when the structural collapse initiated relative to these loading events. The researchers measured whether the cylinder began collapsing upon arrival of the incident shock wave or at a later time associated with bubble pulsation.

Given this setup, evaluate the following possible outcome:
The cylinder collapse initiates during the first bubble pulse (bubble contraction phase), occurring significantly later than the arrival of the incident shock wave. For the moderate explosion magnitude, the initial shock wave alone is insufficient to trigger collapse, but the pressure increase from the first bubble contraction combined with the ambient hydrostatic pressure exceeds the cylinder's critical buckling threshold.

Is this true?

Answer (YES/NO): YES